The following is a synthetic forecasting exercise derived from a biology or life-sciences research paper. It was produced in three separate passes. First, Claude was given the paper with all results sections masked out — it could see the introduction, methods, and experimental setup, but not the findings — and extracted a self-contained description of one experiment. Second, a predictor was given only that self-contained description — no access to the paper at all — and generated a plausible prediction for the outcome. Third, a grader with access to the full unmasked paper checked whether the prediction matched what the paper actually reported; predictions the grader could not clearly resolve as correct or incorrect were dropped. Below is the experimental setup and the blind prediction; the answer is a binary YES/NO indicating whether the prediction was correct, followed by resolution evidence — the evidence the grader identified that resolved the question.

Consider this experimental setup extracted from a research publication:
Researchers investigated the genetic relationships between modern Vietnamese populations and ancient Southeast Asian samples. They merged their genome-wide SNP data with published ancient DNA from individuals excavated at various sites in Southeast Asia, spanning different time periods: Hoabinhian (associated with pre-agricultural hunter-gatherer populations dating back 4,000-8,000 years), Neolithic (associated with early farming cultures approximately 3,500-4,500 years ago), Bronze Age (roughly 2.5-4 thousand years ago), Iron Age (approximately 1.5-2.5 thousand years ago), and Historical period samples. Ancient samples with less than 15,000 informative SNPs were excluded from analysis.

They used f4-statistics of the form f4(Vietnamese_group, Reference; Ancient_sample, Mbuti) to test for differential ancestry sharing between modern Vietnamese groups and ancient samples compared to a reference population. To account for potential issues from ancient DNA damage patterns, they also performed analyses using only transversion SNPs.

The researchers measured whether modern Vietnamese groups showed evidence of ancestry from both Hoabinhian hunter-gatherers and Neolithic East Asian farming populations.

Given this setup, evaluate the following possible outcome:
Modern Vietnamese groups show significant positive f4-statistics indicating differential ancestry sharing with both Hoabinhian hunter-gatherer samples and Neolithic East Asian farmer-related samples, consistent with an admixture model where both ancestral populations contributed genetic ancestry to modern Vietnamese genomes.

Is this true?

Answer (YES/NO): NO